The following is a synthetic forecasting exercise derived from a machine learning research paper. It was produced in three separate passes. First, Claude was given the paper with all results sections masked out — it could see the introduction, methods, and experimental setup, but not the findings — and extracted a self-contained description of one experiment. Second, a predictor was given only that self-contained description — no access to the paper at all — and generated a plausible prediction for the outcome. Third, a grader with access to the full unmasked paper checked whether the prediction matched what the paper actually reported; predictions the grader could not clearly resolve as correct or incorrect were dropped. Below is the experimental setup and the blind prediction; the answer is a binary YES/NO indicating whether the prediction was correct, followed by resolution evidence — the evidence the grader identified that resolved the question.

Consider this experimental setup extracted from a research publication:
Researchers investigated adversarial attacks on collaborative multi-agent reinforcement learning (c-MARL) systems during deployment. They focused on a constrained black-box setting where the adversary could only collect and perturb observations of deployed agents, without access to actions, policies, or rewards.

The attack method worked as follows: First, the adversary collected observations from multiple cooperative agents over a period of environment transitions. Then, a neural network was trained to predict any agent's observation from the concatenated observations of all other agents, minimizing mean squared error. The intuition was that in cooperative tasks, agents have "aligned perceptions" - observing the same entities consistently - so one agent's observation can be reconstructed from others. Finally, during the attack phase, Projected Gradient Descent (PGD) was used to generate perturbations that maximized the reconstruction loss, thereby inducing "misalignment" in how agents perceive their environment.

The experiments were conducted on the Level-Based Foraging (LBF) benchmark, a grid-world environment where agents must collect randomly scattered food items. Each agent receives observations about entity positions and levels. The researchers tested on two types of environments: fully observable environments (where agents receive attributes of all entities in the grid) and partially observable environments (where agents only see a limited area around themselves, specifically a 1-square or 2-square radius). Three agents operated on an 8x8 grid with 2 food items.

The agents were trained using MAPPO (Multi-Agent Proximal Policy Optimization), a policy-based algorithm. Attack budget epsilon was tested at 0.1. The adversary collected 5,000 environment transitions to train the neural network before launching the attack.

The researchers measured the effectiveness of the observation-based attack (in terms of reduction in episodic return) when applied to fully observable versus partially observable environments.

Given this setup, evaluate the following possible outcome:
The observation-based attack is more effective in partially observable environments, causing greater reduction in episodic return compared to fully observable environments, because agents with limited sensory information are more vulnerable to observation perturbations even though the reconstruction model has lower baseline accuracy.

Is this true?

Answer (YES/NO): NO